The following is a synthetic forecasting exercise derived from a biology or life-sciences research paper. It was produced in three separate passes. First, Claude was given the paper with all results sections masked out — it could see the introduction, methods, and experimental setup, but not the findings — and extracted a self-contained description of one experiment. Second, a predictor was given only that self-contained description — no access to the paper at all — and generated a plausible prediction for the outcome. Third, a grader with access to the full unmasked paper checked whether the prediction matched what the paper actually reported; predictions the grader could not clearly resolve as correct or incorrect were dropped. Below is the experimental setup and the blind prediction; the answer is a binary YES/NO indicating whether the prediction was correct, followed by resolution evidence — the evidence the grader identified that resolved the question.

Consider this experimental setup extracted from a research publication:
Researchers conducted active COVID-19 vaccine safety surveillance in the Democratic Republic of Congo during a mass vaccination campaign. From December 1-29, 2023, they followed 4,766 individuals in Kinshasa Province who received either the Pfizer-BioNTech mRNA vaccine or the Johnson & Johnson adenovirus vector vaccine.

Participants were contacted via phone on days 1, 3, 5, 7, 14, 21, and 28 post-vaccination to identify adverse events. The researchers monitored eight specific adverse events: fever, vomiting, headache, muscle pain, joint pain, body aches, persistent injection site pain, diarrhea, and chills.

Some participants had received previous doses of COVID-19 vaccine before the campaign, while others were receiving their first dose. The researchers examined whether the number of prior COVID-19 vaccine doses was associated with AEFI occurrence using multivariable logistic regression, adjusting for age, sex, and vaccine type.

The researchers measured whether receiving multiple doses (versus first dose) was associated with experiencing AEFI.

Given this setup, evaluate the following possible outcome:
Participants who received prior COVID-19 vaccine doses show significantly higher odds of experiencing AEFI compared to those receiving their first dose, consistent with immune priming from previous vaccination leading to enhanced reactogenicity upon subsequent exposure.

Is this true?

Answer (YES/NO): NO